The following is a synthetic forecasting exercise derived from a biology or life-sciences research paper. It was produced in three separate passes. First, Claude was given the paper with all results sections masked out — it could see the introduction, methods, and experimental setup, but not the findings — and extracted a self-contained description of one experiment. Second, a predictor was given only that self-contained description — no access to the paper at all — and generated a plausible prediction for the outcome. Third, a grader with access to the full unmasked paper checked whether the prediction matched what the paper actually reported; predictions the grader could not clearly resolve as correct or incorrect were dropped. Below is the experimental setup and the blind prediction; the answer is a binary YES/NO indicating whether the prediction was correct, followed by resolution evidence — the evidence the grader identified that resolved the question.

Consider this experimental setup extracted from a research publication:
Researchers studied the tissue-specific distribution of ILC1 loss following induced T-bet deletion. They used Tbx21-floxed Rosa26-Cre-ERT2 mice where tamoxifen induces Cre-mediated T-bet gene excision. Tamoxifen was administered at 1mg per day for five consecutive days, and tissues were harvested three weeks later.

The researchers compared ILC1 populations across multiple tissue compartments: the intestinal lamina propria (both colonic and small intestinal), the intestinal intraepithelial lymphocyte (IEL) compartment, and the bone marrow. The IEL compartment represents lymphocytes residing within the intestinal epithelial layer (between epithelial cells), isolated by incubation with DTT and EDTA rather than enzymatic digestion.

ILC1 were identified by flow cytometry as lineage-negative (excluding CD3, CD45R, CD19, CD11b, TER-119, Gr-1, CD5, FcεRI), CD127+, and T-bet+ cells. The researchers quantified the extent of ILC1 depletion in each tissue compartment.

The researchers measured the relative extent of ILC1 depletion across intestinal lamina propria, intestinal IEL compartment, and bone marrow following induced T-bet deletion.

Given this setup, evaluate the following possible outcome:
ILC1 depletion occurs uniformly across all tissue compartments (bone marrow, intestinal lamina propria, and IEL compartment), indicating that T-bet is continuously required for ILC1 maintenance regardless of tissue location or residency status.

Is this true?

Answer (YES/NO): NO